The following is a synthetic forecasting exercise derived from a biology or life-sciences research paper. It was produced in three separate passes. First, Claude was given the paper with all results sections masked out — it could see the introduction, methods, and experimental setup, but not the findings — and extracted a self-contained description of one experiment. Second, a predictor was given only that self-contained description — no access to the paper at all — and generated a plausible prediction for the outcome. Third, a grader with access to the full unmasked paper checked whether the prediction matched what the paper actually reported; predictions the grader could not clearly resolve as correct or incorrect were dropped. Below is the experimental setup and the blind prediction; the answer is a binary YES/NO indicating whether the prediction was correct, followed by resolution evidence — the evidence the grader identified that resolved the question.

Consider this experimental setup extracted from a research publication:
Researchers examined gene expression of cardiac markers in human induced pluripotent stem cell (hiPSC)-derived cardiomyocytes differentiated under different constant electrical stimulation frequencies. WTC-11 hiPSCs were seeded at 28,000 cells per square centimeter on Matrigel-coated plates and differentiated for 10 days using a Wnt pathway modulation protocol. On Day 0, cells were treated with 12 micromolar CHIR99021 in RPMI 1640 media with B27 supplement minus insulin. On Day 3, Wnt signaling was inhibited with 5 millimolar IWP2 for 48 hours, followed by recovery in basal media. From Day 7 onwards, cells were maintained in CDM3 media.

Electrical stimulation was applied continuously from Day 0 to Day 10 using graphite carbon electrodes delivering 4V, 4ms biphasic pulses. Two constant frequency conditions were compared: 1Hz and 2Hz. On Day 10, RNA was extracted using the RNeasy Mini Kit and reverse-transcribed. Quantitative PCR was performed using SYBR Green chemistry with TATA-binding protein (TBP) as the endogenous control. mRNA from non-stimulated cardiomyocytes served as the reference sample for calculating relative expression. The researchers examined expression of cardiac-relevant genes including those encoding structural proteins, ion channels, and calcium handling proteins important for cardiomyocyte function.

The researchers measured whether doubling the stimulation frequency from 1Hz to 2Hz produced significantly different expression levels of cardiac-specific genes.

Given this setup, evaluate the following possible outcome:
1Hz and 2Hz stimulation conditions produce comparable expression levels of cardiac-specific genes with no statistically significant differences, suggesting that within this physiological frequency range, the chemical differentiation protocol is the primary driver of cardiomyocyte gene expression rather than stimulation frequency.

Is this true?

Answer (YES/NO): NO